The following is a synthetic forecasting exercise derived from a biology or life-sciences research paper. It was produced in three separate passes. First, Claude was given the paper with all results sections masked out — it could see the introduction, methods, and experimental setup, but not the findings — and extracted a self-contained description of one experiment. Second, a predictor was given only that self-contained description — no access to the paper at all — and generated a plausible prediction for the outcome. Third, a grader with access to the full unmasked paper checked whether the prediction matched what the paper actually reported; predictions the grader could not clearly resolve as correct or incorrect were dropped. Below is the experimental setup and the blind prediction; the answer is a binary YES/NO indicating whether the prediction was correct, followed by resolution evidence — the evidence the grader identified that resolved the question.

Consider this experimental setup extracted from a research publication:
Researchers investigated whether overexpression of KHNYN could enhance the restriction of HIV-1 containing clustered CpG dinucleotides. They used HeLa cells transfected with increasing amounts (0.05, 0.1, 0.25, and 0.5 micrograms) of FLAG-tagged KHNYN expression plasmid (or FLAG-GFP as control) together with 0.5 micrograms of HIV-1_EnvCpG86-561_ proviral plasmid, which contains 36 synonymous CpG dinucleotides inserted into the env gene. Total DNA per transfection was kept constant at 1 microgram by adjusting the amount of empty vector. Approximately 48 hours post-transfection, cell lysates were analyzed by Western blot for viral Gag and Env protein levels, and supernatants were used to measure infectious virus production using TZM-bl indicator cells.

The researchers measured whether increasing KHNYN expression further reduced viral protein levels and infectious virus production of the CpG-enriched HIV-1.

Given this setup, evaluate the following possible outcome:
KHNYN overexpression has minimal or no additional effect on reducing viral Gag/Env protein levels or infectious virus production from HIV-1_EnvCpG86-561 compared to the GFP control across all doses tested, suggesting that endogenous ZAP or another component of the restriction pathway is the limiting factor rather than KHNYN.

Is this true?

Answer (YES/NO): NO